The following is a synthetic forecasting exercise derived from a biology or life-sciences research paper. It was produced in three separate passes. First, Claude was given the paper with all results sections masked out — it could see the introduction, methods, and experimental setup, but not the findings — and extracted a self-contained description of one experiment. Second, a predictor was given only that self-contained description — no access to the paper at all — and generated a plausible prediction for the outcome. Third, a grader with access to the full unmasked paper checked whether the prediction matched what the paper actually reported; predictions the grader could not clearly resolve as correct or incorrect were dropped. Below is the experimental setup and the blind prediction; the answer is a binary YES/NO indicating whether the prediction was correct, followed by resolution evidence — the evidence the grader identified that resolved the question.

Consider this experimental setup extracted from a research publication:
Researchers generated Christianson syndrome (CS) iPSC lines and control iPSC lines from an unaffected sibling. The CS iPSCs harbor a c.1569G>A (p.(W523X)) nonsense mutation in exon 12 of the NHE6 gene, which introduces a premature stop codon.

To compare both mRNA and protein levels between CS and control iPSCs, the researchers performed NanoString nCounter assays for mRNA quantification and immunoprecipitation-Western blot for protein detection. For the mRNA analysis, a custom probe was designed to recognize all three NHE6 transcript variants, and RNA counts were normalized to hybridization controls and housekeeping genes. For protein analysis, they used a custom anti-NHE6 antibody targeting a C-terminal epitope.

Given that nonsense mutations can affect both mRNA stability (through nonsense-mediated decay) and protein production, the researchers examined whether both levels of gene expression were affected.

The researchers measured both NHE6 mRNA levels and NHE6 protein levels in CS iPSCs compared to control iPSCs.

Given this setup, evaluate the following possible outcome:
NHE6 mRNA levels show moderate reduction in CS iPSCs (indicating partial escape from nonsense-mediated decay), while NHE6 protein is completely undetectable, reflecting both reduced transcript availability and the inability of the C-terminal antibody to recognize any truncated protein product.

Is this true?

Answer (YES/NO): NO